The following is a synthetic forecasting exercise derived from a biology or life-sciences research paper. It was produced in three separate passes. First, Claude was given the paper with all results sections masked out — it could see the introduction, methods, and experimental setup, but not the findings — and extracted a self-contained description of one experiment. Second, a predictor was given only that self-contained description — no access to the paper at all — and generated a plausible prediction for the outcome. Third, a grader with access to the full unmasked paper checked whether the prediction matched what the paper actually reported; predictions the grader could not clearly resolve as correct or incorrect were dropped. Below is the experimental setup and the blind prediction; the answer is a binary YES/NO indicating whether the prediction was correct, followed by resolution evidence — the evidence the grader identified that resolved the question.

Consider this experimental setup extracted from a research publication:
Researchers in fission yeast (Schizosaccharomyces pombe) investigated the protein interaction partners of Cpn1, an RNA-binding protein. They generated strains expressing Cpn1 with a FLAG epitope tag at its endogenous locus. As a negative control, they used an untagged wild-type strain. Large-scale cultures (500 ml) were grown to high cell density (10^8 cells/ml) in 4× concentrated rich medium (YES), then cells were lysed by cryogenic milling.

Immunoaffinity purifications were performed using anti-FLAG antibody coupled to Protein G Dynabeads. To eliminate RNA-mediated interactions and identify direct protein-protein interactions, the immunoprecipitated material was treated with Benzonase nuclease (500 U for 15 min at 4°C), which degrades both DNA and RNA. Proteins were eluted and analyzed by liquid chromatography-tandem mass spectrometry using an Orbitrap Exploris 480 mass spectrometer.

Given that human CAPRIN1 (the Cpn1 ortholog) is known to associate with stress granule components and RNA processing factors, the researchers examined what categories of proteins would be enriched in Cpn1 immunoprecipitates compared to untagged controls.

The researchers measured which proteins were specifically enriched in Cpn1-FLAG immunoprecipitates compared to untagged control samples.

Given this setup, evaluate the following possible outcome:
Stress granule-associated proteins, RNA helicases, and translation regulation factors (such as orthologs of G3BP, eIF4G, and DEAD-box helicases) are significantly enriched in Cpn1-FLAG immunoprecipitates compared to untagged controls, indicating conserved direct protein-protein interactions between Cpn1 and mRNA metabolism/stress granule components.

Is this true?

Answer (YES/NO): NO